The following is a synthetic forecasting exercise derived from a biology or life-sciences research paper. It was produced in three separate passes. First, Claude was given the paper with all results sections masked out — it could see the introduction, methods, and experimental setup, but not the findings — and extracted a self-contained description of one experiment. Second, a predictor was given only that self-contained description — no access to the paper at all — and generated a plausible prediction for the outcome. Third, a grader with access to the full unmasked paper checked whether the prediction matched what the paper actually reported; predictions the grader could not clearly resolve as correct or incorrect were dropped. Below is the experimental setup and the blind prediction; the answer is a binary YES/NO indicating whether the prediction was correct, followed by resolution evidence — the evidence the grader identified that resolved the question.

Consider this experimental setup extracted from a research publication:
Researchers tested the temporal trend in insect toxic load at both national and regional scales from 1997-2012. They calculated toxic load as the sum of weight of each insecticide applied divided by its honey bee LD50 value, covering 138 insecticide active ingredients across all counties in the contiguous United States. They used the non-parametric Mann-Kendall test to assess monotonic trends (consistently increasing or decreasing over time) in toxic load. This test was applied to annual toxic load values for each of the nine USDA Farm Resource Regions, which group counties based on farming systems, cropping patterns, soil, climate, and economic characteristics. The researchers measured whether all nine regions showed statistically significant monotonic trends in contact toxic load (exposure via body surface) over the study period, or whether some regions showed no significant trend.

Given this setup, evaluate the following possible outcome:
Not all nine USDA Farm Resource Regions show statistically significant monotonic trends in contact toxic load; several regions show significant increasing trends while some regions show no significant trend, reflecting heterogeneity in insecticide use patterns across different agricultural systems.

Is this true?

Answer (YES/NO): NO